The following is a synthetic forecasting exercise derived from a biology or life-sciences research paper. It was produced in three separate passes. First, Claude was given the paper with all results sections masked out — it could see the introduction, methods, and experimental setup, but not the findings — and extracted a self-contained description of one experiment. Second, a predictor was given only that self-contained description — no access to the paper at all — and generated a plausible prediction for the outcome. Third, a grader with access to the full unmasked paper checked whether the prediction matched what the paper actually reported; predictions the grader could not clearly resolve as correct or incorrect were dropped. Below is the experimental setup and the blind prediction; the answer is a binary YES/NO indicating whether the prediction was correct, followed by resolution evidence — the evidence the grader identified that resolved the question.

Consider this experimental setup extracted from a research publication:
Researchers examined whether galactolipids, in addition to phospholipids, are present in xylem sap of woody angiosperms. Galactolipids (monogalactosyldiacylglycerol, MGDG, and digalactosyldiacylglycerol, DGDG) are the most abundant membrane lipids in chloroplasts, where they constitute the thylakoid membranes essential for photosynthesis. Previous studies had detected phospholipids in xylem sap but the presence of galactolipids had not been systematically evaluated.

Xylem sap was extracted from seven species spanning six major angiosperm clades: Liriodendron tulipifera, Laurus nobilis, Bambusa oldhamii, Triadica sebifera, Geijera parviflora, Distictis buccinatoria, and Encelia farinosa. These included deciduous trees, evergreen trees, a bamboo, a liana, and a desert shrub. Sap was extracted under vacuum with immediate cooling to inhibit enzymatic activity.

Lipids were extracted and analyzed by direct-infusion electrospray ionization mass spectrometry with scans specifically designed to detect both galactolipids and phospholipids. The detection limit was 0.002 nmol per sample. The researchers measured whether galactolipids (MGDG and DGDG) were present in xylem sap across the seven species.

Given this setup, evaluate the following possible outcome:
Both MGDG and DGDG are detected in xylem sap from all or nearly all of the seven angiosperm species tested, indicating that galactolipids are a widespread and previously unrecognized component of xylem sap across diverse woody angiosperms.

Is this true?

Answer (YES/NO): YES